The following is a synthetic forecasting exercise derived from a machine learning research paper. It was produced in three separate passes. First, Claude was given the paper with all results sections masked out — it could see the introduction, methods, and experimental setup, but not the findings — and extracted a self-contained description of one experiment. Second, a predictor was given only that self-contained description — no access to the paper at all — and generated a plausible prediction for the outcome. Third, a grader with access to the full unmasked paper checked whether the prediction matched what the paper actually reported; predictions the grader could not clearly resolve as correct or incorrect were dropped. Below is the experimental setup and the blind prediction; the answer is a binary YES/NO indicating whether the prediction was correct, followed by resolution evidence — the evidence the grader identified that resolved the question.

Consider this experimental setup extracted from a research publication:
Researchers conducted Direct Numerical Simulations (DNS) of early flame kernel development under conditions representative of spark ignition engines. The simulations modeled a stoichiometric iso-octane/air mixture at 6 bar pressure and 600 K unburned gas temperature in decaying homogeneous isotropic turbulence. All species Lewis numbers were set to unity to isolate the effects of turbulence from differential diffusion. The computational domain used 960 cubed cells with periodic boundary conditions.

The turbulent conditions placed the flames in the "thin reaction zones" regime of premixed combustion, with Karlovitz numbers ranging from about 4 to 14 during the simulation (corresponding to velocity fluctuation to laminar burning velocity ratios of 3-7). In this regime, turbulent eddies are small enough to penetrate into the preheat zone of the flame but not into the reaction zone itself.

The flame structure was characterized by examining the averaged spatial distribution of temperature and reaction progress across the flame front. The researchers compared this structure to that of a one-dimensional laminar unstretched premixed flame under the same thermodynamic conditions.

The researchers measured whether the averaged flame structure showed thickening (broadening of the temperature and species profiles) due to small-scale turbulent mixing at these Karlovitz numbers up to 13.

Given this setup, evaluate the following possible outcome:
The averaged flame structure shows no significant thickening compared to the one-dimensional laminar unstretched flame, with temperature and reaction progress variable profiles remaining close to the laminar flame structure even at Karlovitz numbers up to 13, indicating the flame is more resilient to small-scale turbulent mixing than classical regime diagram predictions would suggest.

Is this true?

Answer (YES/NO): YES